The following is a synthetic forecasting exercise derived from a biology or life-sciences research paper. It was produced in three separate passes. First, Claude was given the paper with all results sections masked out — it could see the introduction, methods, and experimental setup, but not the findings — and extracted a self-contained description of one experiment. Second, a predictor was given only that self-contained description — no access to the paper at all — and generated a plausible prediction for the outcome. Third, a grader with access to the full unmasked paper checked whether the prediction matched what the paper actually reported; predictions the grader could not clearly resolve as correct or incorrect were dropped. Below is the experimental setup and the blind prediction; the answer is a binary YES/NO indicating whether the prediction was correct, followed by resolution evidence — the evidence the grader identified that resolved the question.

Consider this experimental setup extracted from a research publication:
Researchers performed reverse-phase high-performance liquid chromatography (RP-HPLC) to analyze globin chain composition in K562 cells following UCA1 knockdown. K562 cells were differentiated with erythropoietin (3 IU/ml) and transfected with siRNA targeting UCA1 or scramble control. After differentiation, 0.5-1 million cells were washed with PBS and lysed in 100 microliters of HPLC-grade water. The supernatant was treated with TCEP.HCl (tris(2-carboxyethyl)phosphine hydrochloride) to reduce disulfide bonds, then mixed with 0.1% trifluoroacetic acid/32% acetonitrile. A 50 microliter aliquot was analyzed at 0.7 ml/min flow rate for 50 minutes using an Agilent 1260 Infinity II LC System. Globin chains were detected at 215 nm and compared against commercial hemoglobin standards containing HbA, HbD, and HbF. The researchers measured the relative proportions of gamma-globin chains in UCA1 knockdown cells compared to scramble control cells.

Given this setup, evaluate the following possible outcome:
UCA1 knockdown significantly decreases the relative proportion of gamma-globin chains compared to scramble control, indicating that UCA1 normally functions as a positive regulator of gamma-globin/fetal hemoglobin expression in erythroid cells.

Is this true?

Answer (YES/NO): NO